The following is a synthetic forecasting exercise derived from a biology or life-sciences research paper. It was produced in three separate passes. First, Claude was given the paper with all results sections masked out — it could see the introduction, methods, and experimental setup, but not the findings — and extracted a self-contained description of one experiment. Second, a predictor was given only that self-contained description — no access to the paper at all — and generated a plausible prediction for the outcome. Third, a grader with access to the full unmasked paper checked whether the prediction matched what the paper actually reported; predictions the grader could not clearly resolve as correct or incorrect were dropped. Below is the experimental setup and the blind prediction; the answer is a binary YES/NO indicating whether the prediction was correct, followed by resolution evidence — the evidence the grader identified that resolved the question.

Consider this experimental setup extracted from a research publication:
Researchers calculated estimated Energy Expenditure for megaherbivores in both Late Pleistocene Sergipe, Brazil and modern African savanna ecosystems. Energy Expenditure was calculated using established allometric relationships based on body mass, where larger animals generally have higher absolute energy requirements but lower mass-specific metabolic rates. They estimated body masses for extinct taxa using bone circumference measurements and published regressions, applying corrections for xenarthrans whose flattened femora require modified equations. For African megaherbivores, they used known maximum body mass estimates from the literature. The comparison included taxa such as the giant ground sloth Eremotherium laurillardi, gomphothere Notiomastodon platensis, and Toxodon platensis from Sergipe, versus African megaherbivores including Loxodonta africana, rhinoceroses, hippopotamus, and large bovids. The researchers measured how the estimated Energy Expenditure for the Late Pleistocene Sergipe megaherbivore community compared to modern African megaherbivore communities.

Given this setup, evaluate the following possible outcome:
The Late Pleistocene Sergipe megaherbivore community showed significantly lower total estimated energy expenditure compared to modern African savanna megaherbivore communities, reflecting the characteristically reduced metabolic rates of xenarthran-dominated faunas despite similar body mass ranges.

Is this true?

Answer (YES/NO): NO